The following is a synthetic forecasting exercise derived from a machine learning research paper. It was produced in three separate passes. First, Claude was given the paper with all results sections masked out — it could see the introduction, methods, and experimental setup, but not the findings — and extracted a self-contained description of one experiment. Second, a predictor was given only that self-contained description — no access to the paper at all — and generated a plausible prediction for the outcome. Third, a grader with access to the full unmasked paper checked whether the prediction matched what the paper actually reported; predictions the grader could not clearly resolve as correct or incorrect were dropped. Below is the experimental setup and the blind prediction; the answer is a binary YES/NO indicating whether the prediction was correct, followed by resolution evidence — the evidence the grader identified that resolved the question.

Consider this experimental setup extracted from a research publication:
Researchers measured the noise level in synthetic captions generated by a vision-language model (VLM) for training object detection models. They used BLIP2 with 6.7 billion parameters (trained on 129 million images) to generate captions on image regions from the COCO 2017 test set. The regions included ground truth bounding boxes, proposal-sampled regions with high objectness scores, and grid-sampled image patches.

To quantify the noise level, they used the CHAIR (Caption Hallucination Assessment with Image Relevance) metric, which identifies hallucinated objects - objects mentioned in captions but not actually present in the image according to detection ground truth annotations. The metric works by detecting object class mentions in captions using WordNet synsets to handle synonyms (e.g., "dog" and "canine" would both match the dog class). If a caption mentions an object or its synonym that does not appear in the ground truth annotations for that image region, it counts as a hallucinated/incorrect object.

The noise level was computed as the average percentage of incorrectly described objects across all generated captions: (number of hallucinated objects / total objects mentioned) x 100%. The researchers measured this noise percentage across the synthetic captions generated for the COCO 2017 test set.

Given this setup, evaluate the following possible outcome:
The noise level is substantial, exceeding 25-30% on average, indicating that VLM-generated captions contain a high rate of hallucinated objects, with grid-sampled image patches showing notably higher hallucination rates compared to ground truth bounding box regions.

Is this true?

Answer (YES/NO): NO